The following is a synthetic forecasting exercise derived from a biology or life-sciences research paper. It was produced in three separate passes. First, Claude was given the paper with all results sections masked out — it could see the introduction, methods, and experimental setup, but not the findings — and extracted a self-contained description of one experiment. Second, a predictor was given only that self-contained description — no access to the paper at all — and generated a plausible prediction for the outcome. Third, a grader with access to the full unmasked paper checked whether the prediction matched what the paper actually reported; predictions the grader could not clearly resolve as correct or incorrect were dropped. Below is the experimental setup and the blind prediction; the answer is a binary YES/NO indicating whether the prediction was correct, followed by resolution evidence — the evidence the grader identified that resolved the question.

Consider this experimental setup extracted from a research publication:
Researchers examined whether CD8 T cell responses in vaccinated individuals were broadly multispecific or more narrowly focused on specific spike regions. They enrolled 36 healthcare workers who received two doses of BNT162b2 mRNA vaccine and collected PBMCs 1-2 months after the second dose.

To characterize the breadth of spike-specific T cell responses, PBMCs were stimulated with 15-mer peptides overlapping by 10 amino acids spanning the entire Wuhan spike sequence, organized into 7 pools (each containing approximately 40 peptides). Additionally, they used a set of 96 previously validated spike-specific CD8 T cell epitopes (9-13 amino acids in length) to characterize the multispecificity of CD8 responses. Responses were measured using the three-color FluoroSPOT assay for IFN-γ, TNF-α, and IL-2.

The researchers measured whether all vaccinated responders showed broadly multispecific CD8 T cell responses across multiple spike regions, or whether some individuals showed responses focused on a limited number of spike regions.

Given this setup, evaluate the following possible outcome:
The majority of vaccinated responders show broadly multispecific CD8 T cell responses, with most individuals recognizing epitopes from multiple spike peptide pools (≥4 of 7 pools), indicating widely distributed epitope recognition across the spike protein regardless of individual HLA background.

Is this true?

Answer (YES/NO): YES